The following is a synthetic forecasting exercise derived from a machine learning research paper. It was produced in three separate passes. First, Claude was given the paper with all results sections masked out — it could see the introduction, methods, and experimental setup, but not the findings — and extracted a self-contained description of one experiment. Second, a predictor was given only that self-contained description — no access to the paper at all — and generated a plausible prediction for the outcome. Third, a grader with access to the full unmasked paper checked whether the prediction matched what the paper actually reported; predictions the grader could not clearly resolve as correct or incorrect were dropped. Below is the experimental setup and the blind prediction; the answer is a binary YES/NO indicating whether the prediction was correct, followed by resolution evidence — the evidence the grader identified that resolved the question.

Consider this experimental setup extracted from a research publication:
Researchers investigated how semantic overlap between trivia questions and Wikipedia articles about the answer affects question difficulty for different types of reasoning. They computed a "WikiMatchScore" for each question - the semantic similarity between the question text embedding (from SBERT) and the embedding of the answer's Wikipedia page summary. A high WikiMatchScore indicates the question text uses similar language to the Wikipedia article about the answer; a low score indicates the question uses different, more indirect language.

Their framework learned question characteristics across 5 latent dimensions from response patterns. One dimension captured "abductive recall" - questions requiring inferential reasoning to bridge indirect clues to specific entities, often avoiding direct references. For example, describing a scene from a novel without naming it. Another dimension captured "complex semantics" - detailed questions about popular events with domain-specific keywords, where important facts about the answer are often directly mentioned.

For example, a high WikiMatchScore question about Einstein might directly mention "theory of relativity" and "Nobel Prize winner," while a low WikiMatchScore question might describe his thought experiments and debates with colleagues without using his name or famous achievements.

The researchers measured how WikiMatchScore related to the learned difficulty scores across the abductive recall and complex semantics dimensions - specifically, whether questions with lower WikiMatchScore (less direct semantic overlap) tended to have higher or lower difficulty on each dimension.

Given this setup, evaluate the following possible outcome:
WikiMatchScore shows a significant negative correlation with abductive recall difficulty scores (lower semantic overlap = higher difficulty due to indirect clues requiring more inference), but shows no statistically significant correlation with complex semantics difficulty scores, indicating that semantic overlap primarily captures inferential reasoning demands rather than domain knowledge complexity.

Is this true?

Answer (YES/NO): NO